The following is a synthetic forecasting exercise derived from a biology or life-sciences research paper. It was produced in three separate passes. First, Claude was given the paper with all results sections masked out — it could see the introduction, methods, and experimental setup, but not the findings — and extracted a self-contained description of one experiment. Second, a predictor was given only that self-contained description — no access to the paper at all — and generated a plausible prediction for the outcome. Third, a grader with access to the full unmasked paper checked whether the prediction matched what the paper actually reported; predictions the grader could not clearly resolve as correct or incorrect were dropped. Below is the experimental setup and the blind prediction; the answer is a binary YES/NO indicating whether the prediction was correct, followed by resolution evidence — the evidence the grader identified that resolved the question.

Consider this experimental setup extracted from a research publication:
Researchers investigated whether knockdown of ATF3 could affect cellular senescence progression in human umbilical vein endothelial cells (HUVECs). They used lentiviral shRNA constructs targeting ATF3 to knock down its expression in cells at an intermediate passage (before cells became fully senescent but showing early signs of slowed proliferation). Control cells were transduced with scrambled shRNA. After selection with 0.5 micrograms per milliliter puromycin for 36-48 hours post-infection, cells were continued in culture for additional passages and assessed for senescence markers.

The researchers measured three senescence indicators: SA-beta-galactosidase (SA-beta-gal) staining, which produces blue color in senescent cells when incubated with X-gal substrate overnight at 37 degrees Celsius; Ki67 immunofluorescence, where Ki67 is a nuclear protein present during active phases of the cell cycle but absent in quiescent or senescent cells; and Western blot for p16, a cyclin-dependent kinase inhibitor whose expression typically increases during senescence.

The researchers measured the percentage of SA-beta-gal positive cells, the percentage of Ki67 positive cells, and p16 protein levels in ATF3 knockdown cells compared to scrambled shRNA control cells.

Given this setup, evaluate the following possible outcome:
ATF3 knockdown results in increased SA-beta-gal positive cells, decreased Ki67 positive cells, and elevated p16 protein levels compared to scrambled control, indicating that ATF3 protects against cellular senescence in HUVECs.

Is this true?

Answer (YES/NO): NO